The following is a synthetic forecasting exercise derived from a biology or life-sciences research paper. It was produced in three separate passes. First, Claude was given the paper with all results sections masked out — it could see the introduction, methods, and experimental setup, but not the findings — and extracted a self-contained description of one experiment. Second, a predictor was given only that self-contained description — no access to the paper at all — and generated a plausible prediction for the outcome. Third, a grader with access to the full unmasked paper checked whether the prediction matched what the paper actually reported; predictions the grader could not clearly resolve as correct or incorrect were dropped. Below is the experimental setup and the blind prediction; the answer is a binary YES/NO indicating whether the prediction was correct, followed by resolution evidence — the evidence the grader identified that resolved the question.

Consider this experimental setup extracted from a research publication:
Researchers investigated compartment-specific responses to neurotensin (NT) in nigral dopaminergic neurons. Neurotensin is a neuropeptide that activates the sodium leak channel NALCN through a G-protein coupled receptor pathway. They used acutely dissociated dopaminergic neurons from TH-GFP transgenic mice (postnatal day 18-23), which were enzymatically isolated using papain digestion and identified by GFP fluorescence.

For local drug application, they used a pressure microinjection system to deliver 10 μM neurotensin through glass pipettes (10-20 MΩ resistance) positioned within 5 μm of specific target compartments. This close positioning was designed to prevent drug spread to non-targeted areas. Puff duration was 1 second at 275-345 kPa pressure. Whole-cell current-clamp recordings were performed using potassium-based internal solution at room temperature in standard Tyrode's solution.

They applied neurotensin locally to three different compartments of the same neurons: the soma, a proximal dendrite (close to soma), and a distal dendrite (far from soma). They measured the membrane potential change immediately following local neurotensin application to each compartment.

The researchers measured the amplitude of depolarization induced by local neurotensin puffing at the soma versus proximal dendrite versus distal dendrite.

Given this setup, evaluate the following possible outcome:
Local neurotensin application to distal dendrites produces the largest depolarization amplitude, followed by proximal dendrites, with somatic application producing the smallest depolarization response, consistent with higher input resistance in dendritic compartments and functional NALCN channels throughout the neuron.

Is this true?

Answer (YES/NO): NO